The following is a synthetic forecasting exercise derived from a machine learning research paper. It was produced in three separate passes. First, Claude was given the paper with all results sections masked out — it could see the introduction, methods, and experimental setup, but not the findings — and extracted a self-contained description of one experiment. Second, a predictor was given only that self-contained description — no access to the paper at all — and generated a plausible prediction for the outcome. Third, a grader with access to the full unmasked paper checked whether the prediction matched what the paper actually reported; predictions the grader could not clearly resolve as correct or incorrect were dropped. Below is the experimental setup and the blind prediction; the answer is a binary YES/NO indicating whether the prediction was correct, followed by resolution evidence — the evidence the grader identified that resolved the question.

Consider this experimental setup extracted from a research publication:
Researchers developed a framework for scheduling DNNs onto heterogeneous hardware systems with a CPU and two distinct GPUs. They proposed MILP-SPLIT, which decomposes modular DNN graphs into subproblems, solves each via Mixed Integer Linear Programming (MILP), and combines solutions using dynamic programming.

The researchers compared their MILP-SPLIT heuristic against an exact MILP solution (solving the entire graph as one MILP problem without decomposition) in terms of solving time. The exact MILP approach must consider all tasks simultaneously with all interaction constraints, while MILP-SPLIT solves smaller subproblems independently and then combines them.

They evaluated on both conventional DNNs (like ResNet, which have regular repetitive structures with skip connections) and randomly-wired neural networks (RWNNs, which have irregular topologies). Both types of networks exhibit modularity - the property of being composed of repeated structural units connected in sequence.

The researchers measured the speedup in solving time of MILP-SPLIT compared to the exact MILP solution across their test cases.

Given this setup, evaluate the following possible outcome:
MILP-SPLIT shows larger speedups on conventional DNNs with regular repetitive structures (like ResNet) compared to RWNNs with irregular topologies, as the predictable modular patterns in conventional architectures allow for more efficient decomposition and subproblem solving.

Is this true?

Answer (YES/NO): NO